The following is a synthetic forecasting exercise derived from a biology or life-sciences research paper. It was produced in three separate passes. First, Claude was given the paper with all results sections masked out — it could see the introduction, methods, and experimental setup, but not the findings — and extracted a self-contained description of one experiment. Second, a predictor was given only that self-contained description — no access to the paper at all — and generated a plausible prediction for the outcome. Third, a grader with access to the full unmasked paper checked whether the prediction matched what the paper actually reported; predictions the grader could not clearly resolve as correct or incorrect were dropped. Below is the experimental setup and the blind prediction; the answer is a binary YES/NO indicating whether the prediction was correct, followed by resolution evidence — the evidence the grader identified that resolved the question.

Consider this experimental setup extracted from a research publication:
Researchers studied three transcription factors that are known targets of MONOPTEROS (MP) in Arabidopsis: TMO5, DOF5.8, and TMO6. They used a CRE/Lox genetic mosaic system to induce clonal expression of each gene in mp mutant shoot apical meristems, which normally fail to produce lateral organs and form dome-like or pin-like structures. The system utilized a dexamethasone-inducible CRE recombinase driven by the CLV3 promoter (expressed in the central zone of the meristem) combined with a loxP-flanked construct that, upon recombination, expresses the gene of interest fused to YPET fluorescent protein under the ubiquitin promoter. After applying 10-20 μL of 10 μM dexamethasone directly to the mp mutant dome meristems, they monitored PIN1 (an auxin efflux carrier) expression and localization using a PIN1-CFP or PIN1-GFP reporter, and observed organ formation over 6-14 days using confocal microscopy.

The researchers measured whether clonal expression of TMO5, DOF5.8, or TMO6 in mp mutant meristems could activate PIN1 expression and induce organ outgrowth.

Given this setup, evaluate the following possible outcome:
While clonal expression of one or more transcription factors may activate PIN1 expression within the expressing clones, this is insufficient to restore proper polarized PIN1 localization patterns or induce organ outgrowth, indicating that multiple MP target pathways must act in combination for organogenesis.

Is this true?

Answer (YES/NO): NO